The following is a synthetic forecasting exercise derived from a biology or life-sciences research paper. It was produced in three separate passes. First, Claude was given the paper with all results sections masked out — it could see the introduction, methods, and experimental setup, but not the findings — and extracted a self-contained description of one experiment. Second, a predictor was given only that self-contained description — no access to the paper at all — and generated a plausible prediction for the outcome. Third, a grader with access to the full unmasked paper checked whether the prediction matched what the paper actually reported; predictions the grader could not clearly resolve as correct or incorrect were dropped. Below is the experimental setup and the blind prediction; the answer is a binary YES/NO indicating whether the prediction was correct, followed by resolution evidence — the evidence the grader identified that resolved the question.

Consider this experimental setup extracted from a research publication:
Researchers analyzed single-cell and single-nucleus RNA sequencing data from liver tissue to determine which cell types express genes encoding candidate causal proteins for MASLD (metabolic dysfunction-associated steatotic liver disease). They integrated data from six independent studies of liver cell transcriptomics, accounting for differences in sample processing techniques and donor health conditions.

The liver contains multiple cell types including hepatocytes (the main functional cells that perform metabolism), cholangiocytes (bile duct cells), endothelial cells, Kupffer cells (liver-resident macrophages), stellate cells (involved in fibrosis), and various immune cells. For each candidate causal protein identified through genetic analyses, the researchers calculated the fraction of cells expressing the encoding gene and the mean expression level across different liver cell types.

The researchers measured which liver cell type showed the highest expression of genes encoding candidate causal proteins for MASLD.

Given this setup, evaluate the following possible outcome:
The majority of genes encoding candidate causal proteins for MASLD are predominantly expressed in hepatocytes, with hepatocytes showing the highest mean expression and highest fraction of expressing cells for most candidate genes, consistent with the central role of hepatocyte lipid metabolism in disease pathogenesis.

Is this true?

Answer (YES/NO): NO